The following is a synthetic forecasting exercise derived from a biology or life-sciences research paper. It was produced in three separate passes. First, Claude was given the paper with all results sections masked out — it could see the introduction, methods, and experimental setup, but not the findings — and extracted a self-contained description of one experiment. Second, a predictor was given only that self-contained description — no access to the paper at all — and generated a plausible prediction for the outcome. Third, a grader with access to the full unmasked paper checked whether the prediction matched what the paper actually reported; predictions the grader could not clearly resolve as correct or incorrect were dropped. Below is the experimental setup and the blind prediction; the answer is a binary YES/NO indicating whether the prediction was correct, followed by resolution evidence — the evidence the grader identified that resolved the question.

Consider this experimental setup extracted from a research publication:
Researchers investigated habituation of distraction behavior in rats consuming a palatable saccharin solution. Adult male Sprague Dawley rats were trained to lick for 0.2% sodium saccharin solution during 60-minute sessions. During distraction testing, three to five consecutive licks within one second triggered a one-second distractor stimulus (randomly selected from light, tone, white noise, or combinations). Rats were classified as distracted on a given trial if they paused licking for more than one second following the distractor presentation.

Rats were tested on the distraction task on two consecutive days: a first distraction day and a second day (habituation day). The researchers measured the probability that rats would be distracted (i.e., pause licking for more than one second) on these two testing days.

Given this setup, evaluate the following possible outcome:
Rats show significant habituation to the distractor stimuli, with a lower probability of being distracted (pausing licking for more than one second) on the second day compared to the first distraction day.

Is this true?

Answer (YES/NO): YES